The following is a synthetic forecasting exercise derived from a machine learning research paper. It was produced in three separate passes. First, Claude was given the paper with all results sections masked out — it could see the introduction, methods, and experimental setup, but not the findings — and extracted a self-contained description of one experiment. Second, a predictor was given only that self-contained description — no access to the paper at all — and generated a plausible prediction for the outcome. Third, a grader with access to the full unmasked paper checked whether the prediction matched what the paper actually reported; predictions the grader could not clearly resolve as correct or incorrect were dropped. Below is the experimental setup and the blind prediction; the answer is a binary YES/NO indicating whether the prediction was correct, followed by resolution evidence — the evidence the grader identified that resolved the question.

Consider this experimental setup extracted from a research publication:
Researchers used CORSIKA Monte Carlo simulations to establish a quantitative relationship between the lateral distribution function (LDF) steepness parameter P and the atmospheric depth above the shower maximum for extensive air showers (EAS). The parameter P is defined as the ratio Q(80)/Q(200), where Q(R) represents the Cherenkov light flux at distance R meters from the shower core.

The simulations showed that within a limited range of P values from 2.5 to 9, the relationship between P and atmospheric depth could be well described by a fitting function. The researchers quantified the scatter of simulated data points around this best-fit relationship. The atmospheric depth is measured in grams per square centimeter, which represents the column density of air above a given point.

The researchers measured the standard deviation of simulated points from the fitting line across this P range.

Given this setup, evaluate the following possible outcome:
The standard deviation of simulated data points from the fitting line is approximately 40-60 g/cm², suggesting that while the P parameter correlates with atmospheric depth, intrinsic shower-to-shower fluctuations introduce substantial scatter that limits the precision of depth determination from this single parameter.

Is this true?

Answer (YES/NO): NO